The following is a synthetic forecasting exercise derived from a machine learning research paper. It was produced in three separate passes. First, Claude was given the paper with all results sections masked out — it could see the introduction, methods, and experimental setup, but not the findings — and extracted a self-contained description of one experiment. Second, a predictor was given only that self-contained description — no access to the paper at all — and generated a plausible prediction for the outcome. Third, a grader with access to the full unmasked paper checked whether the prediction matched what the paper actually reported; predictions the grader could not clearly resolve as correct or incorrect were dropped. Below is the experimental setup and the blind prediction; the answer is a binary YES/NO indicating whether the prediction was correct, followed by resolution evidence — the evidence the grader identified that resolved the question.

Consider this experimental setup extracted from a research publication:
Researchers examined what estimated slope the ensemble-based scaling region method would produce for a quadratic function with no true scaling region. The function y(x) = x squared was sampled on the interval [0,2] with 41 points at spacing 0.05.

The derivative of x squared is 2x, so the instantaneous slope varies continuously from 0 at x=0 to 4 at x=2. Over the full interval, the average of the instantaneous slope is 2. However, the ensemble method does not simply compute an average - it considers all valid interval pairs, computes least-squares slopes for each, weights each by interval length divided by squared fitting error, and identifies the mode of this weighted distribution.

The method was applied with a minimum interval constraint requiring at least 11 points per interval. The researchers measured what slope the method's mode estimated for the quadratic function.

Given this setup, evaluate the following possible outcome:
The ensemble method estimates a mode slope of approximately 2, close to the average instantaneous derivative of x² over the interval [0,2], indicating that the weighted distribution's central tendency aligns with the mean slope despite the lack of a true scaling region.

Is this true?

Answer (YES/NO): NO